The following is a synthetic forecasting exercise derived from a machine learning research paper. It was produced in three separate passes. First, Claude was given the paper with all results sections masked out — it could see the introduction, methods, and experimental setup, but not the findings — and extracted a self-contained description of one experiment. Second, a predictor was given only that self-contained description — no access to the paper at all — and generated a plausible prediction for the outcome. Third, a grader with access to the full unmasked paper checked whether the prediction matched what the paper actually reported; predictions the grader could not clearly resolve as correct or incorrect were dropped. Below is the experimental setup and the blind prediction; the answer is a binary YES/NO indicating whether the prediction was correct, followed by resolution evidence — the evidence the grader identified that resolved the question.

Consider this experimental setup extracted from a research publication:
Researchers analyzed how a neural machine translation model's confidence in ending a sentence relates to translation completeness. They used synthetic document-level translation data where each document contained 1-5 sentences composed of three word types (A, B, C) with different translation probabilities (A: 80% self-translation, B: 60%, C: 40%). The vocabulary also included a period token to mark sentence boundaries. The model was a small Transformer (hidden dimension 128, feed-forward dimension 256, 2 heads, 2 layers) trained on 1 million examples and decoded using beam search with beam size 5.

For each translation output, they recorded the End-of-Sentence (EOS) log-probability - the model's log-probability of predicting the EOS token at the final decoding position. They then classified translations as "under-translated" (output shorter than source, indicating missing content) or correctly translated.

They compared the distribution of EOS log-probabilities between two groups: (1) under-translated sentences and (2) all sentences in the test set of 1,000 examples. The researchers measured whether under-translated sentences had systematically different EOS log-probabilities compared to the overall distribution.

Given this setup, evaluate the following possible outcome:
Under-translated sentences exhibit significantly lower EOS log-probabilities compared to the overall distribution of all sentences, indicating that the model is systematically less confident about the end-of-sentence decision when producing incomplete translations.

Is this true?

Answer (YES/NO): YES